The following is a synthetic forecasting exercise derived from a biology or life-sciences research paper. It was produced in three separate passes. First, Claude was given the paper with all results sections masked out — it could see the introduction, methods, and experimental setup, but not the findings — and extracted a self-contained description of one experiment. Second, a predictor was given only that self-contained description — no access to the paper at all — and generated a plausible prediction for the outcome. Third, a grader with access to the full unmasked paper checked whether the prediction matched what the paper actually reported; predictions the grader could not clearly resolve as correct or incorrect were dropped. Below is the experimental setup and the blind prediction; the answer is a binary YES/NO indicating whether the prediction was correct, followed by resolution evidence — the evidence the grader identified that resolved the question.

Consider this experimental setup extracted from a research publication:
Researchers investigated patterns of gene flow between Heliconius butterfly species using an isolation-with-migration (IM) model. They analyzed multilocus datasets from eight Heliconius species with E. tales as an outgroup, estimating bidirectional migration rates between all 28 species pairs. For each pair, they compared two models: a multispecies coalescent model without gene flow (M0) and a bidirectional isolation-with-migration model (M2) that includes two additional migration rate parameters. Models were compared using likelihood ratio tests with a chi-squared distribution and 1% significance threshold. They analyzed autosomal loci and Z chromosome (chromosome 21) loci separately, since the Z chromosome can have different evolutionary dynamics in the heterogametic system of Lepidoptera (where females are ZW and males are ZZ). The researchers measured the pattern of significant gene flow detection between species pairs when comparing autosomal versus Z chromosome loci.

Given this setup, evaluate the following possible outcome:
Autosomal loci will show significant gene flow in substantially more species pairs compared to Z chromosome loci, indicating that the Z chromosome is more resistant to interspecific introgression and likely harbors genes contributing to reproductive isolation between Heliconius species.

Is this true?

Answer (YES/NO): YES